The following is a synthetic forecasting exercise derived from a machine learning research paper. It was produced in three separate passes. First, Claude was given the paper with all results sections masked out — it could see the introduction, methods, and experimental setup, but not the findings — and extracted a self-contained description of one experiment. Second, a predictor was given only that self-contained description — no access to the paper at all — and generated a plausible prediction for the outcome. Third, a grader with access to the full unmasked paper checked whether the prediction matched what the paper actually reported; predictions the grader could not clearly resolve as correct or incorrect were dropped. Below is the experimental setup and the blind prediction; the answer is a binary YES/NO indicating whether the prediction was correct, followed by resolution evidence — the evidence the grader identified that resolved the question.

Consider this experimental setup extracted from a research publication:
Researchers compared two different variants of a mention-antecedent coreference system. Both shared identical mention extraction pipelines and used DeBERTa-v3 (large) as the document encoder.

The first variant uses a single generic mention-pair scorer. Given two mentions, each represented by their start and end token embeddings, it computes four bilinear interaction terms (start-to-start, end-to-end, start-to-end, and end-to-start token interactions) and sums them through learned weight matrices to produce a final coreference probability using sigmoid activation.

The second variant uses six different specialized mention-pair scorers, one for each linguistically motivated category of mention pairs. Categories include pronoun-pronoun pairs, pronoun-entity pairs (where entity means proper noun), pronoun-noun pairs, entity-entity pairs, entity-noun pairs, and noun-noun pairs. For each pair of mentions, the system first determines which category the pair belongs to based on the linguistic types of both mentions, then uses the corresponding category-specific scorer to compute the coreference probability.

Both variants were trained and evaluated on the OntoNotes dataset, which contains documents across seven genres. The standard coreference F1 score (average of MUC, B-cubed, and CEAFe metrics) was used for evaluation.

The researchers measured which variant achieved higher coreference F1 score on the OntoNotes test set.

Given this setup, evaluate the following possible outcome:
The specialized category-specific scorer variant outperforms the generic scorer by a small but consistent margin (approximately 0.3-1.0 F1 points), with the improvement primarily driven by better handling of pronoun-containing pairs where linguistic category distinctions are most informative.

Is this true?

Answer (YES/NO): NO